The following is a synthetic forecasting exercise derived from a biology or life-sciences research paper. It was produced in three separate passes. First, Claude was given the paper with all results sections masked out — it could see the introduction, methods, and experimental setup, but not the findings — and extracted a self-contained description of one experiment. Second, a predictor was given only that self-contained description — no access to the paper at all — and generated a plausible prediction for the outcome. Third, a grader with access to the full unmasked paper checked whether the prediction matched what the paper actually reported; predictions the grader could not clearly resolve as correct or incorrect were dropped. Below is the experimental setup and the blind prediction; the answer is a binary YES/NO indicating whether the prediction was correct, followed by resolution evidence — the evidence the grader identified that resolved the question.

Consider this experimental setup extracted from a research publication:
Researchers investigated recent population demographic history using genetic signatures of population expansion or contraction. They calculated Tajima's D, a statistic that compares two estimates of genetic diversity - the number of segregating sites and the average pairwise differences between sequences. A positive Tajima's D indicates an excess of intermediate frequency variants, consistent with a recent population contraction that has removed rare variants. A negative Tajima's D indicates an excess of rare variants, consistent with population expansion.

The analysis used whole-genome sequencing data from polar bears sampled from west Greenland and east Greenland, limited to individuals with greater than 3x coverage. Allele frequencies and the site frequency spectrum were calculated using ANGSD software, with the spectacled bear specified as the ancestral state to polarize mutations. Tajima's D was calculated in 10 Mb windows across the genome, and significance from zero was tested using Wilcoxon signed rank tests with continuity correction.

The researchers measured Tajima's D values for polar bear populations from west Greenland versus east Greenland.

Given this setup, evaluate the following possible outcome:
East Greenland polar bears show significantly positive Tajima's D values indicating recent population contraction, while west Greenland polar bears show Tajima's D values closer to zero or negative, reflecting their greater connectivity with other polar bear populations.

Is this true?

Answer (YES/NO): NO